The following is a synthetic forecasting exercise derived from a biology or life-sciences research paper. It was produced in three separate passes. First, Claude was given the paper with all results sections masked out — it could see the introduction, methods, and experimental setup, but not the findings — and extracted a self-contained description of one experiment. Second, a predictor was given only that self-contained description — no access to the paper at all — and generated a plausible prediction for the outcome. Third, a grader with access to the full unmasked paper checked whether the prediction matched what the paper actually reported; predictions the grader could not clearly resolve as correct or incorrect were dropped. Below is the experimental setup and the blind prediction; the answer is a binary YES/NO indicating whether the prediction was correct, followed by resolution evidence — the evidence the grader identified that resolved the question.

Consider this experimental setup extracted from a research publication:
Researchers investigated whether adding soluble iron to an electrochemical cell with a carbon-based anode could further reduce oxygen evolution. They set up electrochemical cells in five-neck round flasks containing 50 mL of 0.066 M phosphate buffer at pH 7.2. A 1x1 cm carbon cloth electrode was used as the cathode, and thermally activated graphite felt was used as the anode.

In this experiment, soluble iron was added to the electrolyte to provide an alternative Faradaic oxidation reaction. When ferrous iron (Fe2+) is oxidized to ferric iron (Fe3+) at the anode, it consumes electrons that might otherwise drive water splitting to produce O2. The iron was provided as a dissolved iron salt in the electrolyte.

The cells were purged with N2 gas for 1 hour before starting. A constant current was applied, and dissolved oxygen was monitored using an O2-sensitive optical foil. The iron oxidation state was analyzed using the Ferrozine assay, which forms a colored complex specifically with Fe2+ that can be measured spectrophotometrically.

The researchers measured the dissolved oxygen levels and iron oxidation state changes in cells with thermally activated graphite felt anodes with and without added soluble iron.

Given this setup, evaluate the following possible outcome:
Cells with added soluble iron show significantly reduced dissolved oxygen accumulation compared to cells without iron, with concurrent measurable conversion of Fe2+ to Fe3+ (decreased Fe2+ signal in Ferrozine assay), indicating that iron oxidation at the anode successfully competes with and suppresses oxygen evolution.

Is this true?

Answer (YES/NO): NO